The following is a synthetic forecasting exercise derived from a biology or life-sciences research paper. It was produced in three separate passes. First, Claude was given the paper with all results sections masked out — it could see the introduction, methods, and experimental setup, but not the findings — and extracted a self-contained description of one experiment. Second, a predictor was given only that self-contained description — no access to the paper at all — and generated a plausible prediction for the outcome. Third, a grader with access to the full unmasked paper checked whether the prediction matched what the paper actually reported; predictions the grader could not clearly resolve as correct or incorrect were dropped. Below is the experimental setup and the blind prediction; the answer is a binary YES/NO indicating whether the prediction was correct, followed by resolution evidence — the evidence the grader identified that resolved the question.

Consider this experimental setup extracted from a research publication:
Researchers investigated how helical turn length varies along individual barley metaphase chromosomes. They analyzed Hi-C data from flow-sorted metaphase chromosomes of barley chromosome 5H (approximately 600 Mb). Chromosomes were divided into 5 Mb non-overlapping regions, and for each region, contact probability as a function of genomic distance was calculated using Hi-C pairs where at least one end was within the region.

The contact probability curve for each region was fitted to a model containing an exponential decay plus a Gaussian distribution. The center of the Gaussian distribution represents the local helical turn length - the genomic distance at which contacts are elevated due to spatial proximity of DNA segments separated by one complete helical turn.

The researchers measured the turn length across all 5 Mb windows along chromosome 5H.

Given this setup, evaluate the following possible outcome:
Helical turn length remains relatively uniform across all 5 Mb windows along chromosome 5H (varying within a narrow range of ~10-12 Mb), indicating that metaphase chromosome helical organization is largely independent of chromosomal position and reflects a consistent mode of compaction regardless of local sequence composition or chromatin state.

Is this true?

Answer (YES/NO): NO